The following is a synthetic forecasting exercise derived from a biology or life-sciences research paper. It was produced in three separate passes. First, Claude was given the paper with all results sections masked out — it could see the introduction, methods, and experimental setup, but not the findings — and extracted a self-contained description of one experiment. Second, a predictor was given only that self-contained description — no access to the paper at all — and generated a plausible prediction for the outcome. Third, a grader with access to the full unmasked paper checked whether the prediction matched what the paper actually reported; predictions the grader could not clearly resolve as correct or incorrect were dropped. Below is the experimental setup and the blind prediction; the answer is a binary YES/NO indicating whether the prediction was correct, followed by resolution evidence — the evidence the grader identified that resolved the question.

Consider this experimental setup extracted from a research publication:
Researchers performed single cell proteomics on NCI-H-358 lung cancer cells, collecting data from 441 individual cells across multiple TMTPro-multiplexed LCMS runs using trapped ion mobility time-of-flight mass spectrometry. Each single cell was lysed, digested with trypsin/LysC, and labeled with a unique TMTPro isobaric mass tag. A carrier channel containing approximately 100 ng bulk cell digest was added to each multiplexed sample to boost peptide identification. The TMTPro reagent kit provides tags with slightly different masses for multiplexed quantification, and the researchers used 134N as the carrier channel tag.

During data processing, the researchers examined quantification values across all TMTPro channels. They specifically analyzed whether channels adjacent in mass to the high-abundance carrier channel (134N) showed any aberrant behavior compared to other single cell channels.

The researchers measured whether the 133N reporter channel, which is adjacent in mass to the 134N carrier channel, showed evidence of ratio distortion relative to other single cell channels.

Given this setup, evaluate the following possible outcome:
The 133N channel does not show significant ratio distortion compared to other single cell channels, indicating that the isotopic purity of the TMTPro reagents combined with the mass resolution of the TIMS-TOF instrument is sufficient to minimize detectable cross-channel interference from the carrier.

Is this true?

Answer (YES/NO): NO